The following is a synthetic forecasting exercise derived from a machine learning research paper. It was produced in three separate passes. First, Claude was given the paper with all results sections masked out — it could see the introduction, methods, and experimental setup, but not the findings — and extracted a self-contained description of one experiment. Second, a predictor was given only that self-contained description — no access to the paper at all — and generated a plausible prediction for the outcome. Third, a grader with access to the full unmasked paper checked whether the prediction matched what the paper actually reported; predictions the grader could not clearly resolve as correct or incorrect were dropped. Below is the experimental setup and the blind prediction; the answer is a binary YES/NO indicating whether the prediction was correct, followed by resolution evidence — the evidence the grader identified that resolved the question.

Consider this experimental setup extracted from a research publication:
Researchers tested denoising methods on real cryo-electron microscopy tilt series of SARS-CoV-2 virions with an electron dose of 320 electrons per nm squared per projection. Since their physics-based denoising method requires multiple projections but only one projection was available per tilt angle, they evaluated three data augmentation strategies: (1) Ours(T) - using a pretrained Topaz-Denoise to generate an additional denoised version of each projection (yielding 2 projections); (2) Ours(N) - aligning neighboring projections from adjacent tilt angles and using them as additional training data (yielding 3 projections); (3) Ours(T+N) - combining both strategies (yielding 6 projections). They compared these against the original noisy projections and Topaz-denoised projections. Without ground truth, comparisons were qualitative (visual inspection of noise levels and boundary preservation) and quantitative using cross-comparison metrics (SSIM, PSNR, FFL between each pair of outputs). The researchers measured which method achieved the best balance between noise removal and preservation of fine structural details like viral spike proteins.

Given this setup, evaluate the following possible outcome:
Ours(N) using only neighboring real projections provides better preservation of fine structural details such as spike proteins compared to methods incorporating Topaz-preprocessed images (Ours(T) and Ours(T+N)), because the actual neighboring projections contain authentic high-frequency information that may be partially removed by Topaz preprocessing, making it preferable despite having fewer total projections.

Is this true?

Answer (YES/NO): NO